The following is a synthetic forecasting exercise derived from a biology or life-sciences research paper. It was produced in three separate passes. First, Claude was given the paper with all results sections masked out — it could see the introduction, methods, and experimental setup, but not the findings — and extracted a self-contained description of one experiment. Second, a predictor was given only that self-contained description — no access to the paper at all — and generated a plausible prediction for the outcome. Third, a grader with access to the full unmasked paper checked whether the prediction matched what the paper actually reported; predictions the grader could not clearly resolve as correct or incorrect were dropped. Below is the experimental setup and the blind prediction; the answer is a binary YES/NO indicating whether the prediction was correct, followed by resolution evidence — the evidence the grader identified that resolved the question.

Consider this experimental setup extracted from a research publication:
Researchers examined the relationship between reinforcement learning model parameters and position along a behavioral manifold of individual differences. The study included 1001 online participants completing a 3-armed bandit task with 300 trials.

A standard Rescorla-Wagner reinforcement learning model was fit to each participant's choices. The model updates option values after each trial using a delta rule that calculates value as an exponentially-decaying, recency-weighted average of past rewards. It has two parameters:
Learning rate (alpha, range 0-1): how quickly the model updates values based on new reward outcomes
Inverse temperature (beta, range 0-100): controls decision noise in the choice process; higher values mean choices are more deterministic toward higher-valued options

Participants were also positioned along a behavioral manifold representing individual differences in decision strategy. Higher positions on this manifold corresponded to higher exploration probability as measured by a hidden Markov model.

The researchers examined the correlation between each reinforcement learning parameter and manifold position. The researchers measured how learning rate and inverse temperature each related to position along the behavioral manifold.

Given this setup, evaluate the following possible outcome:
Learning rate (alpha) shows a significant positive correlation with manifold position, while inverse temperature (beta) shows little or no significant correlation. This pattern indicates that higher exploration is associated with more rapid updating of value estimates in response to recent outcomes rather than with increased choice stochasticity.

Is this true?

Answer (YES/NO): NO